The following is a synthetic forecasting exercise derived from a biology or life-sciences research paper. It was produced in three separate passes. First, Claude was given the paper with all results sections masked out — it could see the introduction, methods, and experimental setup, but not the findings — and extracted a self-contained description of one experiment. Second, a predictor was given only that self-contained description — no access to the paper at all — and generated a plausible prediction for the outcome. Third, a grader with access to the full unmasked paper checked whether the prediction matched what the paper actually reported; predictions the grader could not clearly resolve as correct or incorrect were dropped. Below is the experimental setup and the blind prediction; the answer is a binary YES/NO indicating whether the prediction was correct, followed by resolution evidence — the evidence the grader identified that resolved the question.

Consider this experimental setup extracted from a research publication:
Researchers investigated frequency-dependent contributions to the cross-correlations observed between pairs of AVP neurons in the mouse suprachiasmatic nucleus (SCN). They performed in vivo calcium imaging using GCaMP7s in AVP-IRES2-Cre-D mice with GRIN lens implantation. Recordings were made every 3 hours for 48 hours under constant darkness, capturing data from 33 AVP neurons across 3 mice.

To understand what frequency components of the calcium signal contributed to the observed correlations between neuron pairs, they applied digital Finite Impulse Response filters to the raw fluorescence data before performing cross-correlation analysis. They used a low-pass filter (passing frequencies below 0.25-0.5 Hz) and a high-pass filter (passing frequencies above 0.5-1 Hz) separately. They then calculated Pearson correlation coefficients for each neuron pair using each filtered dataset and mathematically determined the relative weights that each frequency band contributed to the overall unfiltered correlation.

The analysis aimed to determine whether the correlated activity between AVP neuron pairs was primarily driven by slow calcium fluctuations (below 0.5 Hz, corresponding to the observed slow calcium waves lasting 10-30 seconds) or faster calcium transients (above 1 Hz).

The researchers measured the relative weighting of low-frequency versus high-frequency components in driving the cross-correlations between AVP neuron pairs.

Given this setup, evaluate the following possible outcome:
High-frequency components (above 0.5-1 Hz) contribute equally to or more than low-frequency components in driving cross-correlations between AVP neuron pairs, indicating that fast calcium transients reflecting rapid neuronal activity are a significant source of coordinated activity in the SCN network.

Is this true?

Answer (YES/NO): NO